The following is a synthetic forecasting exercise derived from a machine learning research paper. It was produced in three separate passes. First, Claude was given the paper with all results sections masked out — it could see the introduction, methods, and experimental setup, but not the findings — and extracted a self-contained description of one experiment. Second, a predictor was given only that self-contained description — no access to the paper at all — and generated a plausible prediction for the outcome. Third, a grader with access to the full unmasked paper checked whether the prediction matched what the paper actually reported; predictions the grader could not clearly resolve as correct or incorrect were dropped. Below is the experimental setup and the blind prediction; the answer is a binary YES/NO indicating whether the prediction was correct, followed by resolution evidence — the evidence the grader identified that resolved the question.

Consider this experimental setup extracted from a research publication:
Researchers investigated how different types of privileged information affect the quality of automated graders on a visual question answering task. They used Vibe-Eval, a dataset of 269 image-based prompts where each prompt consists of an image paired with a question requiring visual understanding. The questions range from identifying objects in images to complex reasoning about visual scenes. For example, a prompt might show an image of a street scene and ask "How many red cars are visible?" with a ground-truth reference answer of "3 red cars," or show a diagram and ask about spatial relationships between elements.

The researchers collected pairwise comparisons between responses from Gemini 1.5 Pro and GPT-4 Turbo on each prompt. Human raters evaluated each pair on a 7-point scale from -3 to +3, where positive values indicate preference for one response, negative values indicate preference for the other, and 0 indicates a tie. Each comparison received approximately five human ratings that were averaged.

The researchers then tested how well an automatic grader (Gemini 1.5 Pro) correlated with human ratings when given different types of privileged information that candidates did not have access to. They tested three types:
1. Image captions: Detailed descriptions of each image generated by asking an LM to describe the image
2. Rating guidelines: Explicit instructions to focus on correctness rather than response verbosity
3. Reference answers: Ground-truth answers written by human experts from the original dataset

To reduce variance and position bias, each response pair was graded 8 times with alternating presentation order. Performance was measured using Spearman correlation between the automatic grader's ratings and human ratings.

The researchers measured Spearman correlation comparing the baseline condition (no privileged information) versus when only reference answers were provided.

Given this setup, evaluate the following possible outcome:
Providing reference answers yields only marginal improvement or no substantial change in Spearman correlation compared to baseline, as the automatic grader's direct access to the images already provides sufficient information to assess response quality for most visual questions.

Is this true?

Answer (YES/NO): NO